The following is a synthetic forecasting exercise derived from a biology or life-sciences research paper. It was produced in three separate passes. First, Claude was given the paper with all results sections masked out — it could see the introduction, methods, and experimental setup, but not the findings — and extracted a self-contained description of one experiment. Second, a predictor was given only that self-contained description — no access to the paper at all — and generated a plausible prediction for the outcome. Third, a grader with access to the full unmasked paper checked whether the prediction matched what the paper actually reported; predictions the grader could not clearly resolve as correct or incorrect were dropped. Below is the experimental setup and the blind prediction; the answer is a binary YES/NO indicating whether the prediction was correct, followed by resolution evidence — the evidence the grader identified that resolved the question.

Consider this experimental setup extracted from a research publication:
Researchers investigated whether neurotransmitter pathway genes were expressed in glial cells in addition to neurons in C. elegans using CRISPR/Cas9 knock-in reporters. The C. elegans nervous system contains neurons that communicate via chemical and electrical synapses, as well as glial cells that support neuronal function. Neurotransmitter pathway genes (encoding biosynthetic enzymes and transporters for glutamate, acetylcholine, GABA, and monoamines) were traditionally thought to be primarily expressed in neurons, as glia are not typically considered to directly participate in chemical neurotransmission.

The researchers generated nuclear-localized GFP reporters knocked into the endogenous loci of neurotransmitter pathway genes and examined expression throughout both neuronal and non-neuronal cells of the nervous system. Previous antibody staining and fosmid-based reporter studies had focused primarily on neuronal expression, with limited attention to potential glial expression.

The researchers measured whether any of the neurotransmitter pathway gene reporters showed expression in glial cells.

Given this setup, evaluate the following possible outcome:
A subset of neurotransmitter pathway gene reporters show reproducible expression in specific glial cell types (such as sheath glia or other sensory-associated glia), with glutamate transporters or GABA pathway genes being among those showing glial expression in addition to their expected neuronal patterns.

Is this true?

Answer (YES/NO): NO